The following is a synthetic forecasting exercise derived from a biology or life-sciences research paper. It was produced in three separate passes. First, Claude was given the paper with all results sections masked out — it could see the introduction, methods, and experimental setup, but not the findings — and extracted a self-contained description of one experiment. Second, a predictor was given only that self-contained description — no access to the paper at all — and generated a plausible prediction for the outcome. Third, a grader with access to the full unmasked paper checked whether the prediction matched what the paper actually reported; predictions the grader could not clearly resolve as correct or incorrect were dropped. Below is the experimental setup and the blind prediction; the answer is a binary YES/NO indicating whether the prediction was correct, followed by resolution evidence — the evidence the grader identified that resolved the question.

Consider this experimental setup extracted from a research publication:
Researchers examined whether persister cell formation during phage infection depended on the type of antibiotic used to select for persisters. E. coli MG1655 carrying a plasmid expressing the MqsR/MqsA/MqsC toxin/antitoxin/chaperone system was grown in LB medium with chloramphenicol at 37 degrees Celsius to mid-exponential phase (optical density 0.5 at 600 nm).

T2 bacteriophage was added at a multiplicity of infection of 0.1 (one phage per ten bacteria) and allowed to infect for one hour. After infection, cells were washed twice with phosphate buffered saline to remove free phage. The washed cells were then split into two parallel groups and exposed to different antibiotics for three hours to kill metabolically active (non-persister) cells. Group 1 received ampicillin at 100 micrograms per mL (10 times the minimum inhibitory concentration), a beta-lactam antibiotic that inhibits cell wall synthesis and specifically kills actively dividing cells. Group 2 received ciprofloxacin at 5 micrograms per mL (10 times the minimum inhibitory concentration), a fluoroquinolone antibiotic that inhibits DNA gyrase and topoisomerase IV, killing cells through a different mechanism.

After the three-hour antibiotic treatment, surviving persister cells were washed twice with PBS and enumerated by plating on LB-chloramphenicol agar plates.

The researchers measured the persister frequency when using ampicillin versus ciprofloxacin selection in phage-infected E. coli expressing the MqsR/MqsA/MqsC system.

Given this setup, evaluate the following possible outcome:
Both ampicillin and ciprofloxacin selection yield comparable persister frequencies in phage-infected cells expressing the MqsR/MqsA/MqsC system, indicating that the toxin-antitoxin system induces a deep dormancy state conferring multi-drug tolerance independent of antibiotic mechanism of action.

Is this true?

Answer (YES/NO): NO